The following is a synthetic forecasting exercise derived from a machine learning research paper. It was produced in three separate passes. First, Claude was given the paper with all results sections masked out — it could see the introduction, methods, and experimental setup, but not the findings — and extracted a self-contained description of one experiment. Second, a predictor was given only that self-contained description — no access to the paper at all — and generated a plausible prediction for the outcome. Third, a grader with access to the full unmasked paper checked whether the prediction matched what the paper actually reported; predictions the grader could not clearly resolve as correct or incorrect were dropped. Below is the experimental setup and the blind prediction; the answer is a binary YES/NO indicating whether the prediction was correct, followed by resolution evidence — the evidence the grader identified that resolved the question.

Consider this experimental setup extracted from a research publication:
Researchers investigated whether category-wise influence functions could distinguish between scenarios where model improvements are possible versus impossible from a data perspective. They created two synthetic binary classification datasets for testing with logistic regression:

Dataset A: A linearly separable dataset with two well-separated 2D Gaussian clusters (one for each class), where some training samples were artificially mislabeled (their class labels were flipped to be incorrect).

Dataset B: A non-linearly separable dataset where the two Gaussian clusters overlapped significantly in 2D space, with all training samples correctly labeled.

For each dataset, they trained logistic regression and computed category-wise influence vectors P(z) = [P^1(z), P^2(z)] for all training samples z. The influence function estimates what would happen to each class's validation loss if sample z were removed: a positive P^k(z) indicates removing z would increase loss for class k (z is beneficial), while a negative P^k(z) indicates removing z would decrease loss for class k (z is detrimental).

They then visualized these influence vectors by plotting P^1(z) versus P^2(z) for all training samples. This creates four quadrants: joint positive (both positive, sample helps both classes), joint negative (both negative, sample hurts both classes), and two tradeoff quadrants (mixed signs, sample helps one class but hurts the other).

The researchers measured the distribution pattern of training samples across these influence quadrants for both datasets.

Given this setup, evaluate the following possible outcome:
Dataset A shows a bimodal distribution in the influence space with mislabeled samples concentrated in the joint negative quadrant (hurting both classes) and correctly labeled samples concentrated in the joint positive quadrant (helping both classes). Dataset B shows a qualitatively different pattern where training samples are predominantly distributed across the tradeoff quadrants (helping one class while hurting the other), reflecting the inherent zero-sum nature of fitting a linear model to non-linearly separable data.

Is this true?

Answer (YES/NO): NO